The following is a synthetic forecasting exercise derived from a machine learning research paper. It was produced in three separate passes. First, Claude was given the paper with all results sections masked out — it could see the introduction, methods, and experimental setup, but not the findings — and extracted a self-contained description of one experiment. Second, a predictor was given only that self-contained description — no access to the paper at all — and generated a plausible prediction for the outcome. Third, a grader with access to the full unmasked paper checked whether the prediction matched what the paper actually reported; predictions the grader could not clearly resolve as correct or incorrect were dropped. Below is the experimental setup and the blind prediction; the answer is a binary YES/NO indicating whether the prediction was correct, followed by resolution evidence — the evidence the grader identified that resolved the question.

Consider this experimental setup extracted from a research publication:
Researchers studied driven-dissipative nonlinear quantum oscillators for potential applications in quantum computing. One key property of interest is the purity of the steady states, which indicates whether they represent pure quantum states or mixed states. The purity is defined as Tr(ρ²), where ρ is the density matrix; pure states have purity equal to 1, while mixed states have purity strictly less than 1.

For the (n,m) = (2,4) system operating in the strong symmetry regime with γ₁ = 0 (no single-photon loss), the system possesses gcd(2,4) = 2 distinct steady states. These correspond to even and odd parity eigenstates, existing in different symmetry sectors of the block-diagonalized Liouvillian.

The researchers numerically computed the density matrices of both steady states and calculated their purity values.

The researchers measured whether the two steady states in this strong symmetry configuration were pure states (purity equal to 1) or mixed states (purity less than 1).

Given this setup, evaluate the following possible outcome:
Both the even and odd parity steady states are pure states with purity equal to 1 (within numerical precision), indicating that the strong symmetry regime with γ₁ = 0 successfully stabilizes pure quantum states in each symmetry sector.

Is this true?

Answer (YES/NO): YES